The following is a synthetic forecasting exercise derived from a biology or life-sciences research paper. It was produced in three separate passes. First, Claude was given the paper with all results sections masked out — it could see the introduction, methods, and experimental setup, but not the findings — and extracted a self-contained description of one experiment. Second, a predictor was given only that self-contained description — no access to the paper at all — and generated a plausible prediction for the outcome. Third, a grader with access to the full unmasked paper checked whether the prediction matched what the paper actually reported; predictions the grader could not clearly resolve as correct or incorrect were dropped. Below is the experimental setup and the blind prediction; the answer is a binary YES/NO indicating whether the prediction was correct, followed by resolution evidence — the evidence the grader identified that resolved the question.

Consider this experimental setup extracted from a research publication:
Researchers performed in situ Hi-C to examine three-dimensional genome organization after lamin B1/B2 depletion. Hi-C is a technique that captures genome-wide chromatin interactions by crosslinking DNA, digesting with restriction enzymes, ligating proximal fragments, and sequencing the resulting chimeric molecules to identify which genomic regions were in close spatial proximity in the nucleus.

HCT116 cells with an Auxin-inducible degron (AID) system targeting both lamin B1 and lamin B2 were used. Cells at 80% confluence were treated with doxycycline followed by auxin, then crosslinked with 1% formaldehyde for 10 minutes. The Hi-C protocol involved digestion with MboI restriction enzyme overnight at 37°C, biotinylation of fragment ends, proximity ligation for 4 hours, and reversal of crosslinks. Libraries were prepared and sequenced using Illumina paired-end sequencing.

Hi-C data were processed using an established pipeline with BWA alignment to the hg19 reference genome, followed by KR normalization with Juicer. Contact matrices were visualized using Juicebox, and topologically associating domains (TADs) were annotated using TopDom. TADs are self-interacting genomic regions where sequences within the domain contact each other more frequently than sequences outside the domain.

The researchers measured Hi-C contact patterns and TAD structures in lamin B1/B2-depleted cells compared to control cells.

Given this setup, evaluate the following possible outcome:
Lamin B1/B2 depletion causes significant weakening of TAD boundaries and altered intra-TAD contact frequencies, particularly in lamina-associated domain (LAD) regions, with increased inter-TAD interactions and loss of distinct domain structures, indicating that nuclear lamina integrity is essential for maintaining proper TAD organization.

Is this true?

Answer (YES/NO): NO